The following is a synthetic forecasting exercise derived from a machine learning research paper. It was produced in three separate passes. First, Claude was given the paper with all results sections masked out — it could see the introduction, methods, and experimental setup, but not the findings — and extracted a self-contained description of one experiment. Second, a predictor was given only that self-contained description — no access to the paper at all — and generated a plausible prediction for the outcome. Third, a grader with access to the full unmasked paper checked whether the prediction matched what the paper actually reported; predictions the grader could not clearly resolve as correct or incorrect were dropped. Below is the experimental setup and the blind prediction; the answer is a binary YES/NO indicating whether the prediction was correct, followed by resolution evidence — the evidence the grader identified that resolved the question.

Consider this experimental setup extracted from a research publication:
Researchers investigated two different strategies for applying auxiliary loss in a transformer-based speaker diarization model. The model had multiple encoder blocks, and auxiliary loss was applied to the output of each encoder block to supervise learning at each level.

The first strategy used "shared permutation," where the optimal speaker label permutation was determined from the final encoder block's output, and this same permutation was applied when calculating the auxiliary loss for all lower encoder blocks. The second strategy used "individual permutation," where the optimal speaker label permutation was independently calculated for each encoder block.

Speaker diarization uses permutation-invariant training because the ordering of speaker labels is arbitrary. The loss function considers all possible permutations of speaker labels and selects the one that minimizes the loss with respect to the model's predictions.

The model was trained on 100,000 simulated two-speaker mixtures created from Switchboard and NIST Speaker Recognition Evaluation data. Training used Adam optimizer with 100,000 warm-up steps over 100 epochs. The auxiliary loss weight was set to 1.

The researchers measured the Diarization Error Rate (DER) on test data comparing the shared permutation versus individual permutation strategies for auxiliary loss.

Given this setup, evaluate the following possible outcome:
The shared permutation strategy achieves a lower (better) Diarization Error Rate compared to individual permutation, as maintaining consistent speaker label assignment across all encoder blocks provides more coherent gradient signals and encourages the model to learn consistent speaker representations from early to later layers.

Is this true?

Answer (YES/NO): NO